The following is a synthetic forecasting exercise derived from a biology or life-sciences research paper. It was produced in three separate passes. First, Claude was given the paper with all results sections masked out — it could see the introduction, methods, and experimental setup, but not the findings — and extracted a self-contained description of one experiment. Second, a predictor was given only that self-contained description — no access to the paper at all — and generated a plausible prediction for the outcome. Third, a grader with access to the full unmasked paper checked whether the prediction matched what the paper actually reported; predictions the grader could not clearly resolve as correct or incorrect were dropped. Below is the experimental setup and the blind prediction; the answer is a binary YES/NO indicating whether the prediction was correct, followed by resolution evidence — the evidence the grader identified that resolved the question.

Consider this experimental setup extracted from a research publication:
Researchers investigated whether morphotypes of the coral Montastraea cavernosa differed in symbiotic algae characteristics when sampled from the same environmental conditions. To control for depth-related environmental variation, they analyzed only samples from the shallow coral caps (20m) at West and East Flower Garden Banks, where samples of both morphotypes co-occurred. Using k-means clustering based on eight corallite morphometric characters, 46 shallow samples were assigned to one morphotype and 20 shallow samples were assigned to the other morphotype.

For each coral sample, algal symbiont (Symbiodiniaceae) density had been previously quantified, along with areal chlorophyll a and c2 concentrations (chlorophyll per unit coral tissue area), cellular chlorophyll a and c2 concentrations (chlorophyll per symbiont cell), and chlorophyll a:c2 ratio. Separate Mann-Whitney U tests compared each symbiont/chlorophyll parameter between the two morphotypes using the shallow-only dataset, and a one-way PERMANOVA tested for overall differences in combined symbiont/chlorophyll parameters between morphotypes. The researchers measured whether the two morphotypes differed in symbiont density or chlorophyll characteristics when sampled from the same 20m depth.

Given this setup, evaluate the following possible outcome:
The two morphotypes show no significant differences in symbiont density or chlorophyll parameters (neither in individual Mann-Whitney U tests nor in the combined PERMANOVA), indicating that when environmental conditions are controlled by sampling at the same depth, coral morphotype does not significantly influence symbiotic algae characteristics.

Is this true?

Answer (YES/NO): NO